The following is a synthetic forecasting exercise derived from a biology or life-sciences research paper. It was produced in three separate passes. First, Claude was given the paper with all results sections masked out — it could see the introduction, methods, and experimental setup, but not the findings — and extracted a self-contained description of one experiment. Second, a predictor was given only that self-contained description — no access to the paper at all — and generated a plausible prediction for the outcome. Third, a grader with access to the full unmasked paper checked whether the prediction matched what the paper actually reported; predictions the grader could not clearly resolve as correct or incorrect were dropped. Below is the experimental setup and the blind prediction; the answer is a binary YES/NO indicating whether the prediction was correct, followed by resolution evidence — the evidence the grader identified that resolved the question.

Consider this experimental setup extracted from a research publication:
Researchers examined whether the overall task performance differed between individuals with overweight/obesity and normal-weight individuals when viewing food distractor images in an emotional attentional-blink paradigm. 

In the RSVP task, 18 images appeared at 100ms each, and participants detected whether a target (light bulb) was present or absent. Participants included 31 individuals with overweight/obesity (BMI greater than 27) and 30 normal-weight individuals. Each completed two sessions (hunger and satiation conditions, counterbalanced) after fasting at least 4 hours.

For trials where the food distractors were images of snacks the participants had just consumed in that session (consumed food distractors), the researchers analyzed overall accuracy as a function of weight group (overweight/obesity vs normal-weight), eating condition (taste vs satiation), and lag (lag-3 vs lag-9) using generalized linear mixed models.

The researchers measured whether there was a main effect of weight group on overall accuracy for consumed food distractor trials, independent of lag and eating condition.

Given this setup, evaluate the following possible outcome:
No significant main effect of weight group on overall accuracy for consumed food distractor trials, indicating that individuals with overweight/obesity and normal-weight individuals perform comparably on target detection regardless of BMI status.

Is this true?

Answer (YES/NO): NO